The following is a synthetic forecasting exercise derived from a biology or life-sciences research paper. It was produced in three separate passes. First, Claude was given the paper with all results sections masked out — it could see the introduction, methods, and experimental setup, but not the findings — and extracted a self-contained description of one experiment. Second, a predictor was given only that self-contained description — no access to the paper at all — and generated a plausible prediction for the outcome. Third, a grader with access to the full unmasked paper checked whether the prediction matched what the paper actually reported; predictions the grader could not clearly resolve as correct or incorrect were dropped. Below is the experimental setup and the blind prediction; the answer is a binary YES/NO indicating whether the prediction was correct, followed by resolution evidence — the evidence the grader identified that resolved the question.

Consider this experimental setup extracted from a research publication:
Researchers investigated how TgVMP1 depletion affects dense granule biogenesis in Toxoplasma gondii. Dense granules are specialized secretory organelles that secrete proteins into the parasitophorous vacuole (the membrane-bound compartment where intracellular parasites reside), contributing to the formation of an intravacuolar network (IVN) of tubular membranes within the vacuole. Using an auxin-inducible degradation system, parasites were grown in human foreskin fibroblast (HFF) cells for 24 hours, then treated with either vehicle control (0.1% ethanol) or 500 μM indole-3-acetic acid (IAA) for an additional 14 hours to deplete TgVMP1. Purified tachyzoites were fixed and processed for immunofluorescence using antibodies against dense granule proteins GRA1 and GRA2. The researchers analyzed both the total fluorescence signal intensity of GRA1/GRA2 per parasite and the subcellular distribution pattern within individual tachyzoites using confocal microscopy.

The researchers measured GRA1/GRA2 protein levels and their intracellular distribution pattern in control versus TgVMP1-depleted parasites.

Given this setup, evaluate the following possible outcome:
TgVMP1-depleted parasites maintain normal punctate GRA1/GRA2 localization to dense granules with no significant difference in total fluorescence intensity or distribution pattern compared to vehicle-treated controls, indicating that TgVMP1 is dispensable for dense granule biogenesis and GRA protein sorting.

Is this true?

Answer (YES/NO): NO